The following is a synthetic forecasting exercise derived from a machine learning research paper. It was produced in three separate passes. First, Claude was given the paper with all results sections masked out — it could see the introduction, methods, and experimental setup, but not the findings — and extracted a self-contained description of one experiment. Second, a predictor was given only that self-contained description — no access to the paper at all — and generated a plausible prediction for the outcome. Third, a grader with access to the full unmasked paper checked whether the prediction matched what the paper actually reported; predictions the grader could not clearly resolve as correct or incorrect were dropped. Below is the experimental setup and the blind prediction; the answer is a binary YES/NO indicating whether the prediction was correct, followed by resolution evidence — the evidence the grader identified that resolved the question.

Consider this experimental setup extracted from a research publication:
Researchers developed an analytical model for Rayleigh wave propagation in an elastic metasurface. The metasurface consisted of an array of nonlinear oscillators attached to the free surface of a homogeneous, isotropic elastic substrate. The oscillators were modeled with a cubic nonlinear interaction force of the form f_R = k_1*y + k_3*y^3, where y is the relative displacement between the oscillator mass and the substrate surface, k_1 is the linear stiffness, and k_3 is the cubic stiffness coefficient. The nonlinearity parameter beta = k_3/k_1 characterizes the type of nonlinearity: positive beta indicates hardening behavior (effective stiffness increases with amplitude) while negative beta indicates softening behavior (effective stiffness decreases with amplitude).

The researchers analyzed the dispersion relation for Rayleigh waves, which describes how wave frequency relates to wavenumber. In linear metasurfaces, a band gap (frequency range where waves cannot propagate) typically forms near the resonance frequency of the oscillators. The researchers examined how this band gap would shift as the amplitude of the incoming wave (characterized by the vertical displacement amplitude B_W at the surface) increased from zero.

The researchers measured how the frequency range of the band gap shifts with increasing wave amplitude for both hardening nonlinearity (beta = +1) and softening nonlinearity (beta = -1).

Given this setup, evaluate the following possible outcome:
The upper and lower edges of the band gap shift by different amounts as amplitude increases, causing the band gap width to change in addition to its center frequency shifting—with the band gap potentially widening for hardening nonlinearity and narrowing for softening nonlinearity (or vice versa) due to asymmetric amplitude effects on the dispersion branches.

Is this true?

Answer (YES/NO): NO